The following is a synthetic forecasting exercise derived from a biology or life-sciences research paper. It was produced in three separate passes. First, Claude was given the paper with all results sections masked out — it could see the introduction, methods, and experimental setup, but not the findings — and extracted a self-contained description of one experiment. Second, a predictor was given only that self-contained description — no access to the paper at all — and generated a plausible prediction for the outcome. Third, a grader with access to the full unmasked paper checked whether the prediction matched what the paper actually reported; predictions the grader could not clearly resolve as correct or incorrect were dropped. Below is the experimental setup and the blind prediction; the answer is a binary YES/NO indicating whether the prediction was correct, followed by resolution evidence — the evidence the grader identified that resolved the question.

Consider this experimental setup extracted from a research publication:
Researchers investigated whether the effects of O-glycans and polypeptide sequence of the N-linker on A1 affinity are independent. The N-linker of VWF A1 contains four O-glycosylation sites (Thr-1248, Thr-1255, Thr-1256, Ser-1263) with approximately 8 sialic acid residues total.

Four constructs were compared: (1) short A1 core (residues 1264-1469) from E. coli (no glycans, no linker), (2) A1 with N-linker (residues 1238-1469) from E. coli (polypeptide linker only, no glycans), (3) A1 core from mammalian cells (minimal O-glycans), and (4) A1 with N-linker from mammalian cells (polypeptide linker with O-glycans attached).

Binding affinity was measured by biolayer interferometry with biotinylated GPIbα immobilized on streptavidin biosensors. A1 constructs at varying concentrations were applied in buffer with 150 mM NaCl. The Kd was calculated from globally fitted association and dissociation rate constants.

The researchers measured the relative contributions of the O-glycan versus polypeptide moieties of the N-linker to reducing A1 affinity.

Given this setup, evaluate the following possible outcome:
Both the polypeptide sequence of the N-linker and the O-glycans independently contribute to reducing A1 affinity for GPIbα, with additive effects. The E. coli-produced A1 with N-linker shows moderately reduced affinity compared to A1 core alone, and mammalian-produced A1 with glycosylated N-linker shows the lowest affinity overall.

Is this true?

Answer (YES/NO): YES